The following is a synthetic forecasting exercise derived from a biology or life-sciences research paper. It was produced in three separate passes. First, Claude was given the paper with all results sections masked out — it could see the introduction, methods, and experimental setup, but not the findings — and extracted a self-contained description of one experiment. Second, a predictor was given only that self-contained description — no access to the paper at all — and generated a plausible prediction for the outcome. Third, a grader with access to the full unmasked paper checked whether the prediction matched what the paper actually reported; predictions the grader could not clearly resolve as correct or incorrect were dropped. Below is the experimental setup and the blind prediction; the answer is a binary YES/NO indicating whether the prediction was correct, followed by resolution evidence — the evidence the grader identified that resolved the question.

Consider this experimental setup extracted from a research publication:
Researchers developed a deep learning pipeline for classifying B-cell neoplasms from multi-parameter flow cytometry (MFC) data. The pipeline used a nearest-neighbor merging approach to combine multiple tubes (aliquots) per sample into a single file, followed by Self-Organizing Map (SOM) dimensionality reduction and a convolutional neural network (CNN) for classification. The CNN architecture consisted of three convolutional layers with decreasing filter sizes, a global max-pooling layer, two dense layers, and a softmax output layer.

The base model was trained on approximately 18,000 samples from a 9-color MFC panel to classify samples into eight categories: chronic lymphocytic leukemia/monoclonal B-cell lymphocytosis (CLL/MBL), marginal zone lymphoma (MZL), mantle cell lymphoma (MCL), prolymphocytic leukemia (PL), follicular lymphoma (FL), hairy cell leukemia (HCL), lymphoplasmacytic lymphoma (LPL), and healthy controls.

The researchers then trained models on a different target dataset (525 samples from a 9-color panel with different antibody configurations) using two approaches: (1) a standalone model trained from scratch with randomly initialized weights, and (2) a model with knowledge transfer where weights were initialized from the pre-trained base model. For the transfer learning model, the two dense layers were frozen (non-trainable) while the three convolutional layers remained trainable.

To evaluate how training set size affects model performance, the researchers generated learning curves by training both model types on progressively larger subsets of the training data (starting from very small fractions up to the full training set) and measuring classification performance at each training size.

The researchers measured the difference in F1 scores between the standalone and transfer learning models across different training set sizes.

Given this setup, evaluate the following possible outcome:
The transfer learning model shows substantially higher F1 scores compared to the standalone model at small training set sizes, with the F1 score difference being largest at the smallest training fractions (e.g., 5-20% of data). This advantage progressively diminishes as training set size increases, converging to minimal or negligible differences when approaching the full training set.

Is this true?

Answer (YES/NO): NO